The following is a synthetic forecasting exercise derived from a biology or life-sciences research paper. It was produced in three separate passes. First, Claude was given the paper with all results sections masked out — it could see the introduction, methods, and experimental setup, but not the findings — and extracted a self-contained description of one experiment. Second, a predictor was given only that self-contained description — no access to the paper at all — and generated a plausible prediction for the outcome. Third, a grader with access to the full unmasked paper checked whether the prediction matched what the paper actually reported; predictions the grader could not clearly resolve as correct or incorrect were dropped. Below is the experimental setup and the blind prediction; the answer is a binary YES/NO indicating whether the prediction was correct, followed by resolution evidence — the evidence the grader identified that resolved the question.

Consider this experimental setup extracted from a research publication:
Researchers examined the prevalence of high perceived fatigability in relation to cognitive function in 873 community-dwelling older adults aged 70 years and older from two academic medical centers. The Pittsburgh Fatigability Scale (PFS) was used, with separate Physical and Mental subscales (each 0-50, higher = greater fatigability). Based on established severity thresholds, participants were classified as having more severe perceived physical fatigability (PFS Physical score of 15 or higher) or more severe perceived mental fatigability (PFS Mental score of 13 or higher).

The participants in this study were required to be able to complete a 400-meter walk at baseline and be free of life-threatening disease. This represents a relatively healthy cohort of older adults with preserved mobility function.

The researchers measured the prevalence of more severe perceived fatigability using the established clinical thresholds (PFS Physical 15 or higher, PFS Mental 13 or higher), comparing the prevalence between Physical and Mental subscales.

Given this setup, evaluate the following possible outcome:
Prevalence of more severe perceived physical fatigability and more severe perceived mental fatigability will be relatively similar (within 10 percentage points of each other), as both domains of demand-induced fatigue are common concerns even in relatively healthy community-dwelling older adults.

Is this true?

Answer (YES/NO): NO